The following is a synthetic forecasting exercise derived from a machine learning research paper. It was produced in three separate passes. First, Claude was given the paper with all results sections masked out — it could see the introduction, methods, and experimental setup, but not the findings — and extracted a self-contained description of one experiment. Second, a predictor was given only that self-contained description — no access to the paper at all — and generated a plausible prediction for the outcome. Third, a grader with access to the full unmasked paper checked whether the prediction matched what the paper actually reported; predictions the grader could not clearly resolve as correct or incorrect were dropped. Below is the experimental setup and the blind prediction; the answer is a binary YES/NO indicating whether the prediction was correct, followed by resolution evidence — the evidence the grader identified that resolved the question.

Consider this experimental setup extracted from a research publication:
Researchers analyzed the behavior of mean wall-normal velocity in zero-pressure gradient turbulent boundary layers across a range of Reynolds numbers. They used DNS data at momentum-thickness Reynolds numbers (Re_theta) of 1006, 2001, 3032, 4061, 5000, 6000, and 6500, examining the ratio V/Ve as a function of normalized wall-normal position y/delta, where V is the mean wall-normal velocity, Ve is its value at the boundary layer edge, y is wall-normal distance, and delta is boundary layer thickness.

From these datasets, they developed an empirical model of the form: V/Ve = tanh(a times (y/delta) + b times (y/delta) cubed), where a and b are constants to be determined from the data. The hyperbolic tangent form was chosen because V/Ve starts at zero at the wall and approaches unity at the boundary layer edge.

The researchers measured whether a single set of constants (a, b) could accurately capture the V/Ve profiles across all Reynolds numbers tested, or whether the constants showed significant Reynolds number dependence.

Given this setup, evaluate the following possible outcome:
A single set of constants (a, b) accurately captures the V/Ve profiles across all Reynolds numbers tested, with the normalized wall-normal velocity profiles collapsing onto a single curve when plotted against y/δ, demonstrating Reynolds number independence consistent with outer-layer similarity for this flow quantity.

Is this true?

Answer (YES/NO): NO